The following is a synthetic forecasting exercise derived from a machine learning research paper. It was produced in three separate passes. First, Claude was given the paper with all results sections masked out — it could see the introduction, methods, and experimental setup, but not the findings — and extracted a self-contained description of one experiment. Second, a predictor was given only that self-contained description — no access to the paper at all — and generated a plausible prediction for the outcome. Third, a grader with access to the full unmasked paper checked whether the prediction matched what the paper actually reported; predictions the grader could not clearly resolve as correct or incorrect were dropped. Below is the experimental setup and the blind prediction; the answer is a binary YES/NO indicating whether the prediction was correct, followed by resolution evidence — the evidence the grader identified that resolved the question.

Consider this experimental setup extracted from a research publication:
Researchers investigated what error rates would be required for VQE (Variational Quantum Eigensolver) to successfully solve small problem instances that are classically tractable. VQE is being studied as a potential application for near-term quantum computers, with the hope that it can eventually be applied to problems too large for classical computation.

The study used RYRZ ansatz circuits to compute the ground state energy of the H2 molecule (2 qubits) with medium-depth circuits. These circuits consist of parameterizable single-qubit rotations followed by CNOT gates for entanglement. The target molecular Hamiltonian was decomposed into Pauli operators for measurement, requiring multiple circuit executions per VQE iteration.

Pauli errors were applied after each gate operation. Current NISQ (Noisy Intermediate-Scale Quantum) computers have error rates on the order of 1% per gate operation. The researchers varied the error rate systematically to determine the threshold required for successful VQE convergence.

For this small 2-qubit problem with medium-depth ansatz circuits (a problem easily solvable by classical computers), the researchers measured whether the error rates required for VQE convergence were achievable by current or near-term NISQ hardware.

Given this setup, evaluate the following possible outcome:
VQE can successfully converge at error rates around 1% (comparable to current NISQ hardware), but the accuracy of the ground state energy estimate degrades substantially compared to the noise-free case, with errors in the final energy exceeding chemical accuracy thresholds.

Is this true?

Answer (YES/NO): NO